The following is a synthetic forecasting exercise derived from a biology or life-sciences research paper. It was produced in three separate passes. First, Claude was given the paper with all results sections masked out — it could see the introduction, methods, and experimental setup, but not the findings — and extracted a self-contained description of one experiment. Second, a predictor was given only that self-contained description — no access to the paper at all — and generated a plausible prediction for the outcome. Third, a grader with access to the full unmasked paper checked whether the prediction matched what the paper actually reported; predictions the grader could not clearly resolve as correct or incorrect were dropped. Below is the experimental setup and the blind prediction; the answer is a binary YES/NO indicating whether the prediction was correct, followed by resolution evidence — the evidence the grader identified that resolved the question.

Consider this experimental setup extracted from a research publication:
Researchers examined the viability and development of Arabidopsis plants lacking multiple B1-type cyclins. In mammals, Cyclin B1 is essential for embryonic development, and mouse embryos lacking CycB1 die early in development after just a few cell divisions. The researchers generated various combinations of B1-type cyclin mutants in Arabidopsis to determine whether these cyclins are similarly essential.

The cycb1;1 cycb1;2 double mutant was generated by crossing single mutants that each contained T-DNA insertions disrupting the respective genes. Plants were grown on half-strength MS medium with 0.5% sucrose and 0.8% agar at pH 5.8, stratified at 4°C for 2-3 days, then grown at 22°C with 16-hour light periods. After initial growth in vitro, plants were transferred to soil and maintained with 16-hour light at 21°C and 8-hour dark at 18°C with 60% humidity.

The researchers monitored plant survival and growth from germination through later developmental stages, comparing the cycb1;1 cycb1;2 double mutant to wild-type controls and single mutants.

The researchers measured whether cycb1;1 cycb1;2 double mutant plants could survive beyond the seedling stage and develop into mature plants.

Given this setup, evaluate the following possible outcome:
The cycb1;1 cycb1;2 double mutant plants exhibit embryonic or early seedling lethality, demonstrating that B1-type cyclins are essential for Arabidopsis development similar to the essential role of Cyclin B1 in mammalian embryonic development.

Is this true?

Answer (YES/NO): NO